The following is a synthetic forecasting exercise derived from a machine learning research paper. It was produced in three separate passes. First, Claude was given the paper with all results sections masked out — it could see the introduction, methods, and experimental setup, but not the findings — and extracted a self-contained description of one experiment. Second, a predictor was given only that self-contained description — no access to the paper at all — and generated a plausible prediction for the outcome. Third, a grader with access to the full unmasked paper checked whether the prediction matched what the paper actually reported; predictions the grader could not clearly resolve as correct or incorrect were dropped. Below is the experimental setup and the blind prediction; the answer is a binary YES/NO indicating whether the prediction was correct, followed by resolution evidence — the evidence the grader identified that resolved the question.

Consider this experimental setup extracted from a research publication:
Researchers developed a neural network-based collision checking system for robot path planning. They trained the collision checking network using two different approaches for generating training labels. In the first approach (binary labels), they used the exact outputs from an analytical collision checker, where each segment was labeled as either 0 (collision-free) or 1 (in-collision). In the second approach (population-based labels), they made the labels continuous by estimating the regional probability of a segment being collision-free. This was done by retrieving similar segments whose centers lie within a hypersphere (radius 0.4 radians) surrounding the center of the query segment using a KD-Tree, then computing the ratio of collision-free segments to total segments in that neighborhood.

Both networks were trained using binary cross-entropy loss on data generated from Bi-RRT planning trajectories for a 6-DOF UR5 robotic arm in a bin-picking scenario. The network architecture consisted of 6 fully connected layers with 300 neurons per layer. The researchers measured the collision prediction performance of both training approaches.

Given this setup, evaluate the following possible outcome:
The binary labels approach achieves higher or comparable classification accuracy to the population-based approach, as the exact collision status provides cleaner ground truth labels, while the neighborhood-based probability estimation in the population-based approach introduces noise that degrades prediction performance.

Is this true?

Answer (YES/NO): NO